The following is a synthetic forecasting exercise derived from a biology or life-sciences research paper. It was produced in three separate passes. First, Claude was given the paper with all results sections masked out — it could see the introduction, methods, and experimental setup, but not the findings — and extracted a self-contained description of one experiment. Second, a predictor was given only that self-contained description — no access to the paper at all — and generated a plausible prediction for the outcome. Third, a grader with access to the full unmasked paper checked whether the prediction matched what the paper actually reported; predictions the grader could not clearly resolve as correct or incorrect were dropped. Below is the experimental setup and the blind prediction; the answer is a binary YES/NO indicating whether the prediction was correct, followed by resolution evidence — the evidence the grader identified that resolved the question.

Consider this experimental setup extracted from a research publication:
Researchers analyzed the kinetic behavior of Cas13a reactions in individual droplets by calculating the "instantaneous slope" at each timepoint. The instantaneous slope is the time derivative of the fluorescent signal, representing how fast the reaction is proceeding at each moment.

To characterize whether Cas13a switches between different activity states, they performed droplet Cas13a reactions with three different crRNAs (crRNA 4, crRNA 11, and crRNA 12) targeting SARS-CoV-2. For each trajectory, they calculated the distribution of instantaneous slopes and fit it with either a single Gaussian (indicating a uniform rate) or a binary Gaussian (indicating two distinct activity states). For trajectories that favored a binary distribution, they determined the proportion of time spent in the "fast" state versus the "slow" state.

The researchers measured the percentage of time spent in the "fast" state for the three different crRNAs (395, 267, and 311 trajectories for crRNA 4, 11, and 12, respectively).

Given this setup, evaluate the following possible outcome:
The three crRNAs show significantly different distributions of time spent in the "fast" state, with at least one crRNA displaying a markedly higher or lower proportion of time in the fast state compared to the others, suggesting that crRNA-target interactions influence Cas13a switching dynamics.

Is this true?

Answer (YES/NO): YES